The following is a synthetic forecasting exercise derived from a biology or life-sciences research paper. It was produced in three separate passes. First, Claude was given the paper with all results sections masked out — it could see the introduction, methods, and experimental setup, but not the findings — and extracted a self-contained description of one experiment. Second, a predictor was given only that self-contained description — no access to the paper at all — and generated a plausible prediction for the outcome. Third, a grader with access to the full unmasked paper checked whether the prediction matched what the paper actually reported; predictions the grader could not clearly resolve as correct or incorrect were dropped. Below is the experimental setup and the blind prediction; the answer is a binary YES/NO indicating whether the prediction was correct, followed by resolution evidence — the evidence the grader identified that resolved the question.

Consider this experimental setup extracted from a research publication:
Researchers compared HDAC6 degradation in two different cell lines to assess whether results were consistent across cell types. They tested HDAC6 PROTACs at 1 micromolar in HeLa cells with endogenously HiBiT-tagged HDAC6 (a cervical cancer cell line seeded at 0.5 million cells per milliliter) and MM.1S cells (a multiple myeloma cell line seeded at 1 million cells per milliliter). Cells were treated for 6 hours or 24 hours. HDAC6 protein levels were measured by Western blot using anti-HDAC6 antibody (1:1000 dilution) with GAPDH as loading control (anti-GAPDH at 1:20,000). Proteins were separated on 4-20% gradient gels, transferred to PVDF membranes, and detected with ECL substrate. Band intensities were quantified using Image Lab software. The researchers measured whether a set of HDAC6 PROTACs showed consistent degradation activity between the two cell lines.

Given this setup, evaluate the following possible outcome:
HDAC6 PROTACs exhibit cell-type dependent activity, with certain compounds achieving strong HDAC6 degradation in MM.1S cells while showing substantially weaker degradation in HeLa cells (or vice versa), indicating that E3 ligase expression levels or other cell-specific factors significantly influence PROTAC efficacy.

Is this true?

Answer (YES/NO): YES